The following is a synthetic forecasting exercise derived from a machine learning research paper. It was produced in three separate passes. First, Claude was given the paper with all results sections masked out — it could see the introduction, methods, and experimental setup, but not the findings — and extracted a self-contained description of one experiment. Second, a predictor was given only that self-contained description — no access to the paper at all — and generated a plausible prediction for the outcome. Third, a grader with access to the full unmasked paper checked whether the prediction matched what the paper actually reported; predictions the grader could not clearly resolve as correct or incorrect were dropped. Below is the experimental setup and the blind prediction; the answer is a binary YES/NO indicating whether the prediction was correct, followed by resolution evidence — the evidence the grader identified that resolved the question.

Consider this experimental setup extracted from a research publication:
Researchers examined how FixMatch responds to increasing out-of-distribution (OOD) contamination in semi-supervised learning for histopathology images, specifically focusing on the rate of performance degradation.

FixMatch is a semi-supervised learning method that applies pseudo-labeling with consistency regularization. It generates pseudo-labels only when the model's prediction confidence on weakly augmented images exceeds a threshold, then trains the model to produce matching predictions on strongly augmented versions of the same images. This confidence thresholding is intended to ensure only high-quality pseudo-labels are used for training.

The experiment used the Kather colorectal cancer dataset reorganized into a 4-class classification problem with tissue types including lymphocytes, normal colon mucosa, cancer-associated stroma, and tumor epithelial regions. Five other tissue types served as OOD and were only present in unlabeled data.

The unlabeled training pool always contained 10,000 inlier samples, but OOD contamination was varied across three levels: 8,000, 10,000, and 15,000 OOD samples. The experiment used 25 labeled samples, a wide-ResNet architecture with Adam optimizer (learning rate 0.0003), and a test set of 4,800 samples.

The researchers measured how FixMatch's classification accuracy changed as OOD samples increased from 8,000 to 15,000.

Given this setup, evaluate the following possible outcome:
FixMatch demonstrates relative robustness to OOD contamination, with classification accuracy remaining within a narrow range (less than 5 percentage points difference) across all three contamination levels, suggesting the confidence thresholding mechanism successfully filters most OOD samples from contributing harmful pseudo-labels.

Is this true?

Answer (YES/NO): NO